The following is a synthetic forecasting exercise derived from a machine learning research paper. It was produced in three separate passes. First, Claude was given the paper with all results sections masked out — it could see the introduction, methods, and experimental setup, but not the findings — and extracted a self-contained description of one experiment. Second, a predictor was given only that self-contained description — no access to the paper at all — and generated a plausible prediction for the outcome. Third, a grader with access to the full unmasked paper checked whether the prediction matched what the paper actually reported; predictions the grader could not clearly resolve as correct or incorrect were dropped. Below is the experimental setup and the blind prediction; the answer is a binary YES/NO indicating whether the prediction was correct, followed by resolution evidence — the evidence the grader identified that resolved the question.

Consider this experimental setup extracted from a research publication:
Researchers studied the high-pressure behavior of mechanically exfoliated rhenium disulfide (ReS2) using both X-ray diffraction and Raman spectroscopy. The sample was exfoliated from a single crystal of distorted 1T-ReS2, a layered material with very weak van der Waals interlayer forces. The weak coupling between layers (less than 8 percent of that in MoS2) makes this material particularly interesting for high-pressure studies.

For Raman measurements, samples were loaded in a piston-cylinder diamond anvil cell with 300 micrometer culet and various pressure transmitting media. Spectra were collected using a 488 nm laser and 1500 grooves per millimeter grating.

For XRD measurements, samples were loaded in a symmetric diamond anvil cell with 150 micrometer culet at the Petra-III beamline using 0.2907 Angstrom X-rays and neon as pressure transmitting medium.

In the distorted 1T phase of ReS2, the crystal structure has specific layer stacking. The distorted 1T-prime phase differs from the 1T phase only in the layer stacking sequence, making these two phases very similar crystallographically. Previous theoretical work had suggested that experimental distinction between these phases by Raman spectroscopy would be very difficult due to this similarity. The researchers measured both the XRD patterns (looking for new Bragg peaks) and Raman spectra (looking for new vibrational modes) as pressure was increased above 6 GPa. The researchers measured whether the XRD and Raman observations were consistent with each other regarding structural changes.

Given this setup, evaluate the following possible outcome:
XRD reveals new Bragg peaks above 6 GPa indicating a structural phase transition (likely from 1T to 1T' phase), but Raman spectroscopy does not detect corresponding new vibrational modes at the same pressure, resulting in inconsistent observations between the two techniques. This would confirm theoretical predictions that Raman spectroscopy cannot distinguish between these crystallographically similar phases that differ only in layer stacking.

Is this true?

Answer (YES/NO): NO